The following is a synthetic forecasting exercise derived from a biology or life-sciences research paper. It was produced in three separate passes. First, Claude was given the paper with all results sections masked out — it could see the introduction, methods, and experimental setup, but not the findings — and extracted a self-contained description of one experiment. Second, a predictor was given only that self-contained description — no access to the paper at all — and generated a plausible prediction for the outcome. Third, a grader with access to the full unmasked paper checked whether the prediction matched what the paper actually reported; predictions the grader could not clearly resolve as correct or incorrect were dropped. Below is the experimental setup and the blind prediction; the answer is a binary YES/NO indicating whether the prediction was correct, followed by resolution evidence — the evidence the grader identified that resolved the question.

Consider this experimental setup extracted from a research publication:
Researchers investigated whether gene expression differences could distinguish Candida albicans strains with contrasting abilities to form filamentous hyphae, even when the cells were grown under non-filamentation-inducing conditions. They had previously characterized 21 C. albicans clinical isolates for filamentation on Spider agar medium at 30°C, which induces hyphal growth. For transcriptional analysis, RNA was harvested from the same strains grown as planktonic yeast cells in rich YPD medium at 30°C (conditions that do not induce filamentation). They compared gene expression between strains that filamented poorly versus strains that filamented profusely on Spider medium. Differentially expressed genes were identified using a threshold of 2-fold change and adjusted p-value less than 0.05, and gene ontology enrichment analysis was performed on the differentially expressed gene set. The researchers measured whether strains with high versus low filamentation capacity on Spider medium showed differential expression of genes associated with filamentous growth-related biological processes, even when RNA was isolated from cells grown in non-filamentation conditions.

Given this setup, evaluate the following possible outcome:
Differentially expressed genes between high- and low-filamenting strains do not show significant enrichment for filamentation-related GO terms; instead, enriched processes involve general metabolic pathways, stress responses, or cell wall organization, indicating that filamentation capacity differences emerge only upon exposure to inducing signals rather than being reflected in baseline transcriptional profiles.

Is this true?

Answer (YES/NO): NO